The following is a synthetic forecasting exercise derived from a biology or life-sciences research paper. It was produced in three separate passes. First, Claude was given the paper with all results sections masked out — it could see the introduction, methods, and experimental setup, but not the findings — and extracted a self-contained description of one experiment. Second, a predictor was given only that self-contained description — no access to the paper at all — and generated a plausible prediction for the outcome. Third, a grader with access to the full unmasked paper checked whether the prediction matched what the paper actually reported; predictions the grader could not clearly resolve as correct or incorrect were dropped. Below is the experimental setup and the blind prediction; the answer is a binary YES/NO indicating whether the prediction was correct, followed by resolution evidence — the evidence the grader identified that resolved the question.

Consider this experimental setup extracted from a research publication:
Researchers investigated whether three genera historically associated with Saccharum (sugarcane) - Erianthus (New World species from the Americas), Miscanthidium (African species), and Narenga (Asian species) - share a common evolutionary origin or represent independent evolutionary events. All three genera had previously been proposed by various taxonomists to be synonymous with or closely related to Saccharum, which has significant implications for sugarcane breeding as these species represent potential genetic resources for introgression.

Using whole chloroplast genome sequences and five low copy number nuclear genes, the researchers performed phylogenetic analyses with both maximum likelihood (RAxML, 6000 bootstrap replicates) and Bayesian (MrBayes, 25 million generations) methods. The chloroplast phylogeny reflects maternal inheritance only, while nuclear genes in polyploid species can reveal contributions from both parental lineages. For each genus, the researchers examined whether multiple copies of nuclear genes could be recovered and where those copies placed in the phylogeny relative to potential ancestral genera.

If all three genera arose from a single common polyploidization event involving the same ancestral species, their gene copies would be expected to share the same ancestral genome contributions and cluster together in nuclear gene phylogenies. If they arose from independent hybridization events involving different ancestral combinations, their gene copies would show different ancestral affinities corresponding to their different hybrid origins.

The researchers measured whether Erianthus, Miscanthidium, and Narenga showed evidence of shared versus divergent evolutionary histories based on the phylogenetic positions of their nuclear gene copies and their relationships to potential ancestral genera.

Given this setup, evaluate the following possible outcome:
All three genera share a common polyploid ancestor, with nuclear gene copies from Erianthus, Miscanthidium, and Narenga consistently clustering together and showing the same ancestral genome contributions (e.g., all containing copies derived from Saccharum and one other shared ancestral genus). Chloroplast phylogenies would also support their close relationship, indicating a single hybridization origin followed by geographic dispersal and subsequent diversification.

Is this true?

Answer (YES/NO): NO